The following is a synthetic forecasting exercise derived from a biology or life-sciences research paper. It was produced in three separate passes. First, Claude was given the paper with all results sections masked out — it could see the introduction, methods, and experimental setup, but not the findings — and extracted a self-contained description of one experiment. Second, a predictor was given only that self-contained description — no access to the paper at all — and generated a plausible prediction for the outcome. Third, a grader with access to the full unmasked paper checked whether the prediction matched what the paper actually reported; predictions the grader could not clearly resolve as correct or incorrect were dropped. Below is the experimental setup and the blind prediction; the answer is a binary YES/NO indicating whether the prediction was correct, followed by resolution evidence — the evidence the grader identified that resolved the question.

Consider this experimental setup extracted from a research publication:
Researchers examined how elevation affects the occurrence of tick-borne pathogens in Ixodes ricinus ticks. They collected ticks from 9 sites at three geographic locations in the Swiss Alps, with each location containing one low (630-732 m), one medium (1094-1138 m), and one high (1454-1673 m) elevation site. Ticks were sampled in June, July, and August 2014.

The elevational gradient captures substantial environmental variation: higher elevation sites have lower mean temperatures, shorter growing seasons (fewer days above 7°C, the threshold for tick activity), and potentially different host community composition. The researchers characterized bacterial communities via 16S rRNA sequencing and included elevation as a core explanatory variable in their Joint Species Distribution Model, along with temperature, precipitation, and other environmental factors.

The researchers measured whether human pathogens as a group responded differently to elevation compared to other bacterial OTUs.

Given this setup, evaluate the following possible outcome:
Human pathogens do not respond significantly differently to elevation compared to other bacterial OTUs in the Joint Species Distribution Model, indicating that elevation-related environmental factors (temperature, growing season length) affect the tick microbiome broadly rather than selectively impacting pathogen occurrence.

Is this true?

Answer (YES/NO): YES